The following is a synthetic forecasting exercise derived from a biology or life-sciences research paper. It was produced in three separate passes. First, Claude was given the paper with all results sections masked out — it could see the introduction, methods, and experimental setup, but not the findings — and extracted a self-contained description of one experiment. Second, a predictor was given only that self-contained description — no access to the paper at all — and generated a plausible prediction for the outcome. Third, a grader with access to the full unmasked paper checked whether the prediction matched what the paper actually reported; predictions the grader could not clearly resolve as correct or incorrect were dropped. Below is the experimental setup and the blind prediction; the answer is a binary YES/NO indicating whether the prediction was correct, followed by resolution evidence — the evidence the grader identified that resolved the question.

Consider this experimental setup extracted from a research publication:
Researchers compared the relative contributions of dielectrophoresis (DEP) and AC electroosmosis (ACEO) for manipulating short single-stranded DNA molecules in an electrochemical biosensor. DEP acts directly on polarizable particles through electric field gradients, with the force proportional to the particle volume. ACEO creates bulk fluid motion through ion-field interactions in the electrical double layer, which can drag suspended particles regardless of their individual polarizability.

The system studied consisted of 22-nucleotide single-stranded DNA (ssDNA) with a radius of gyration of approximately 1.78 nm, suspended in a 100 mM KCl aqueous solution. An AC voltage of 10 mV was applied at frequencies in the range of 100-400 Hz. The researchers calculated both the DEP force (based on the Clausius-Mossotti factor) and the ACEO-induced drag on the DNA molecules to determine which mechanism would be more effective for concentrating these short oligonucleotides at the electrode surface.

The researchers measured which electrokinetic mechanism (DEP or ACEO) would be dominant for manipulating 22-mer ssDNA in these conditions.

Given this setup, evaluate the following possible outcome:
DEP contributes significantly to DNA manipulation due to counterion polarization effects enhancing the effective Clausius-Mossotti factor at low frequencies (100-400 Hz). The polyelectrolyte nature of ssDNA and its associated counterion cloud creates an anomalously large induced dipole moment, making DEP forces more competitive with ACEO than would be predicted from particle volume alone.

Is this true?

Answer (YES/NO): NO